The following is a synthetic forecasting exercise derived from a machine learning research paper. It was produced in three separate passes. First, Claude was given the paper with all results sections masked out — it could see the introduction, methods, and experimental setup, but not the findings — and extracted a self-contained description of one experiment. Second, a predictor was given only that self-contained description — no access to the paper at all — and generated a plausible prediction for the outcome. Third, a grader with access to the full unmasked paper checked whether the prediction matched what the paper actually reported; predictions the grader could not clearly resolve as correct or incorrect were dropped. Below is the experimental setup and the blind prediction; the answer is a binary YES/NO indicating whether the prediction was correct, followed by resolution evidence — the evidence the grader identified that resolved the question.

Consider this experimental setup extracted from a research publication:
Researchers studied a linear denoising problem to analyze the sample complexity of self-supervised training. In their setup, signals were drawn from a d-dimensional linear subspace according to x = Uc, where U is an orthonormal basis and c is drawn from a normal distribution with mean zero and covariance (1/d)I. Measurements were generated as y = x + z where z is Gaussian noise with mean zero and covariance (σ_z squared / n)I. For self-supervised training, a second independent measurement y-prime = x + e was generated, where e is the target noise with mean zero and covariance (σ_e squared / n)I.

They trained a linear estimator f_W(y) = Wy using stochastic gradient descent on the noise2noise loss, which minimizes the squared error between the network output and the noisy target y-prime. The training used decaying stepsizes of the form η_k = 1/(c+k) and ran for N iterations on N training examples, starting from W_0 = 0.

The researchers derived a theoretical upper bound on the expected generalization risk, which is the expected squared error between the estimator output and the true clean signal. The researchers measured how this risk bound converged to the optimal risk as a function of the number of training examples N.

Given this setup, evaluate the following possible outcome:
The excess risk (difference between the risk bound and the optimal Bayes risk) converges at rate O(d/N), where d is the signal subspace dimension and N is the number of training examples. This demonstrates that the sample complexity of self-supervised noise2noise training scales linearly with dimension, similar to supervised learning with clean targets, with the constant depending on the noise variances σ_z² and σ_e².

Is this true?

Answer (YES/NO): NO